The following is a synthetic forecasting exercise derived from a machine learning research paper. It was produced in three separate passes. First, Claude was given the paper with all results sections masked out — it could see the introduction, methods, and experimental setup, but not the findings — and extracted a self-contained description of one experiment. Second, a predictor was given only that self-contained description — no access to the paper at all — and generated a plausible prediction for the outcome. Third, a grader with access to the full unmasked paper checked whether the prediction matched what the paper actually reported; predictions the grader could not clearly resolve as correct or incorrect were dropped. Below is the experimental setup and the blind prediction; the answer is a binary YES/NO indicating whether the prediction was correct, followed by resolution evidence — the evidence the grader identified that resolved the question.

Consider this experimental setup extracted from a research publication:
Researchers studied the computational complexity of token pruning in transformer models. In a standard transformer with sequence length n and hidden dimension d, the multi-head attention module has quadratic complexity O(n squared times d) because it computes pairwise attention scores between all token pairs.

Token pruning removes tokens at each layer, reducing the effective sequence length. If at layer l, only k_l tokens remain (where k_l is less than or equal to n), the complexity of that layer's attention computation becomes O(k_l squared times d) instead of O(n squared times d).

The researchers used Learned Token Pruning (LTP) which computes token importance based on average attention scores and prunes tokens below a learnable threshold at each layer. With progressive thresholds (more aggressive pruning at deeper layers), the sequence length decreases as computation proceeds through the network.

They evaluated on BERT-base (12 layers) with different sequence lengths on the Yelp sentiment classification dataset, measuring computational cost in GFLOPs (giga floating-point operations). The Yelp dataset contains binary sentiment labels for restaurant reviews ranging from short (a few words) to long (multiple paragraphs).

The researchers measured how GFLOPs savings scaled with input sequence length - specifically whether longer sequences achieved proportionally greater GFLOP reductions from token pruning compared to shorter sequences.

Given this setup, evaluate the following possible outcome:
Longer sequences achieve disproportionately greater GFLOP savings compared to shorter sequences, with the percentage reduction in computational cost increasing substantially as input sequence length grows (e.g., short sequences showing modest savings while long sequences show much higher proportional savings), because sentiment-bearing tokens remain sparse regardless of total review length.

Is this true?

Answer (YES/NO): YES